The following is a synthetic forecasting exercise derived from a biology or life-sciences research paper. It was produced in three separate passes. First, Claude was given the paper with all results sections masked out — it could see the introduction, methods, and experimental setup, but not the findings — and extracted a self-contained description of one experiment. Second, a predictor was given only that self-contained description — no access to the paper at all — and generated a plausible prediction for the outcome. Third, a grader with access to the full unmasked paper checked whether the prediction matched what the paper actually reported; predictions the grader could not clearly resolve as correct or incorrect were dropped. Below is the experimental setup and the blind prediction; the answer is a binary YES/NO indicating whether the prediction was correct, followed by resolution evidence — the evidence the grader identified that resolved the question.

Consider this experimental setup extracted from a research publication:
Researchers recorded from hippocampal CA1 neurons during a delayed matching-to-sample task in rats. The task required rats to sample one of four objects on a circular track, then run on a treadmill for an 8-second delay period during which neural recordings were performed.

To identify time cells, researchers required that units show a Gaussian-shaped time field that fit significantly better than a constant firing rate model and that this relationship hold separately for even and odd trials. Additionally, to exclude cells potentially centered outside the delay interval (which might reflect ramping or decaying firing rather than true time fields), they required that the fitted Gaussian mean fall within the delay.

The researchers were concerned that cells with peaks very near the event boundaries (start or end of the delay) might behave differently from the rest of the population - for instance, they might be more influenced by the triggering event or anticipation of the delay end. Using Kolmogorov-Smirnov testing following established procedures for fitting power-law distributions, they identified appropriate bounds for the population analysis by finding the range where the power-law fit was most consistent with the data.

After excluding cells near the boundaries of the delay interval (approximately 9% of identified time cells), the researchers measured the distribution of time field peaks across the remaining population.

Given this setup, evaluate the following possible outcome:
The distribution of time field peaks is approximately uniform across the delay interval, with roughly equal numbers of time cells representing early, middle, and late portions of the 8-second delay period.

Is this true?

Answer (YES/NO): NO